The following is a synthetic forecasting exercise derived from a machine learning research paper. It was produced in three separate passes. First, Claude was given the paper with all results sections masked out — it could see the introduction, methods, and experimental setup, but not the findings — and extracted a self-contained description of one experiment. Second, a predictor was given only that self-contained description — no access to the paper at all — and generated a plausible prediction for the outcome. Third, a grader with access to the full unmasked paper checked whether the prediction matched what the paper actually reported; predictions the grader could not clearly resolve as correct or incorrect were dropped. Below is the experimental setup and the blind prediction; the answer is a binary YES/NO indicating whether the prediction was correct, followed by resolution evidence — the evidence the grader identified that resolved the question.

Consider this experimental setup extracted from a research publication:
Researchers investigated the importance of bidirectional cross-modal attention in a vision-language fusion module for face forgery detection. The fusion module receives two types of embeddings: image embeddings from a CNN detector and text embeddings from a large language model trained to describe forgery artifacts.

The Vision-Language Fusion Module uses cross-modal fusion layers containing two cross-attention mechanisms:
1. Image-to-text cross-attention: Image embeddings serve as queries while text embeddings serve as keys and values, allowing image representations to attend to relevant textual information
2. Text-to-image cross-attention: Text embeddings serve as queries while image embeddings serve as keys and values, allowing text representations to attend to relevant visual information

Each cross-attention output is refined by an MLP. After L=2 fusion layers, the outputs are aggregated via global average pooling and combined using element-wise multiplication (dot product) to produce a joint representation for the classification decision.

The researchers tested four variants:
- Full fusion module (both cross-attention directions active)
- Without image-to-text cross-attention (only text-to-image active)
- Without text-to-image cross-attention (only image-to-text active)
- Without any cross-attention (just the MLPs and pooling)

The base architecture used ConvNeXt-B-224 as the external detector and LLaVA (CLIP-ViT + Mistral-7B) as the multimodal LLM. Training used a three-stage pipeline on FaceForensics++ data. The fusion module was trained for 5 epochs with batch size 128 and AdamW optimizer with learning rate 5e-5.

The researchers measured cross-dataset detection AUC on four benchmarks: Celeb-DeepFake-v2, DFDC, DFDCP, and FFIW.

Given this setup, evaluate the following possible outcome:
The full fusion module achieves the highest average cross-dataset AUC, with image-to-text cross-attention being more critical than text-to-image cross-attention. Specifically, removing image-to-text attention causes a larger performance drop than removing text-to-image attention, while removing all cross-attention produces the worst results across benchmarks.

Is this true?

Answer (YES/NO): NO